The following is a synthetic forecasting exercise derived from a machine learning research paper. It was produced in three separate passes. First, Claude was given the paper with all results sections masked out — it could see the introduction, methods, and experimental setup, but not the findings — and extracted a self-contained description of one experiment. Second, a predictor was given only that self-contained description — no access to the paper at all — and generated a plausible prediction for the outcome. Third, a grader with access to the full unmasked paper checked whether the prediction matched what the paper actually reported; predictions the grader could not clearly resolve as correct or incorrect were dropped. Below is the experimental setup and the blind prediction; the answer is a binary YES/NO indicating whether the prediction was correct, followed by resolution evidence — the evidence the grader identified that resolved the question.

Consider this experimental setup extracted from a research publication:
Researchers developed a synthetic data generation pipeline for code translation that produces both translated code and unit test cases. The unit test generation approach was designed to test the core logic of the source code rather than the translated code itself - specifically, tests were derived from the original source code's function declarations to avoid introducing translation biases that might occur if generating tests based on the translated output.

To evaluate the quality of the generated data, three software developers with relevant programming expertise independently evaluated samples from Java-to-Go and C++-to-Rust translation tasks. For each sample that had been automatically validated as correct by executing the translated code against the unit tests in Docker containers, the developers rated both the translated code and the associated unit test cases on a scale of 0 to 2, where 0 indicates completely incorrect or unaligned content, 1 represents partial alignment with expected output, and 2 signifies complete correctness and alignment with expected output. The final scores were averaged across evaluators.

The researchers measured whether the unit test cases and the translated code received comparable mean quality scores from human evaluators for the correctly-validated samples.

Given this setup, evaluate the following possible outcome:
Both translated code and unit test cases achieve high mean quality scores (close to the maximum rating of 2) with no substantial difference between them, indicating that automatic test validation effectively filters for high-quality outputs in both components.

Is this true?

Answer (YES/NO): YES